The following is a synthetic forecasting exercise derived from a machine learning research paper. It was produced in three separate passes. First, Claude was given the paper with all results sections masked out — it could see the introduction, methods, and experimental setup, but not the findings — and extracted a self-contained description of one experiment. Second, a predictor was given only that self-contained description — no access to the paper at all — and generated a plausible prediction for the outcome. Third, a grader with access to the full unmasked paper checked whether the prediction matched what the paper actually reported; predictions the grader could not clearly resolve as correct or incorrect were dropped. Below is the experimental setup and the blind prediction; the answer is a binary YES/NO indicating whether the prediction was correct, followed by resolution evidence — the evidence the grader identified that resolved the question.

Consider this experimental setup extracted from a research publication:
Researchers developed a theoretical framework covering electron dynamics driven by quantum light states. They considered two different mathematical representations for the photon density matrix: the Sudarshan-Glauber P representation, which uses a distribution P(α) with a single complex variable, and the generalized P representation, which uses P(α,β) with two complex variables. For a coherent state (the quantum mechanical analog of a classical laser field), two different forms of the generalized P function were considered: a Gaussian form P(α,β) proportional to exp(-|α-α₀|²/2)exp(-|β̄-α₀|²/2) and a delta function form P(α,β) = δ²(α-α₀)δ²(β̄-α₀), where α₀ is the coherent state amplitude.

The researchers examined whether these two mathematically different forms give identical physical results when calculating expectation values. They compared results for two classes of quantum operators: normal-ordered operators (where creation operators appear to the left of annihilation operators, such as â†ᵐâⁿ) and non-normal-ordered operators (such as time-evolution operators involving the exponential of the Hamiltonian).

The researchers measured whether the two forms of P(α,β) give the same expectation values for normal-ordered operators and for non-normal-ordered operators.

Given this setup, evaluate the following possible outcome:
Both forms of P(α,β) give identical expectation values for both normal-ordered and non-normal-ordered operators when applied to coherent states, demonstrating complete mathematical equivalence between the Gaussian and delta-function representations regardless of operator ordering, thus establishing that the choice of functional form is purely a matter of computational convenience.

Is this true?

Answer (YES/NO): NO